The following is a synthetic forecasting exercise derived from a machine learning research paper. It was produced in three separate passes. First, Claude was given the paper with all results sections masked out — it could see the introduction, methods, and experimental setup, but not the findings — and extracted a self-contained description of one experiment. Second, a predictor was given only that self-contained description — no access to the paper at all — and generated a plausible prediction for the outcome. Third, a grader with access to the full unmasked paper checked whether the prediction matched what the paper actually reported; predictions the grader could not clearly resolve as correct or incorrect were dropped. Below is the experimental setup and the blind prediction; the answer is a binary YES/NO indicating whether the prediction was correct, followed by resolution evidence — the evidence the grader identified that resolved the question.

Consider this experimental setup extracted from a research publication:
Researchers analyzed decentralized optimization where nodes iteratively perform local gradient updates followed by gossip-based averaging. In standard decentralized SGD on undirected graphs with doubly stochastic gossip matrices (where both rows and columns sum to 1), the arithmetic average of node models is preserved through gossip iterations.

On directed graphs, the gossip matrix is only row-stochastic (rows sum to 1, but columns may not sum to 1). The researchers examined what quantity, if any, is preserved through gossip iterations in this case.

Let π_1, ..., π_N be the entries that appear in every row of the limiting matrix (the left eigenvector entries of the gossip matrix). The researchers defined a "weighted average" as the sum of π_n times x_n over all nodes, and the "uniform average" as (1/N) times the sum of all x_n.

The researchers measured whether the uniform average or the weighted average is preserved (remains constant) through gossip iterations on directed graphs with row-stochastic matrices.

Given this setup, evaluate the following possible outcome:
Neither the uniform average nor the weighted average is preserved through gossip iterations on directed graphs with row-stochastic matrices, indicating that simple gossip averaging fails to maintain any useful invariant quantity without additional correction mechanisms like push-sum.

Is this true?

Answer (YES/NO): NO